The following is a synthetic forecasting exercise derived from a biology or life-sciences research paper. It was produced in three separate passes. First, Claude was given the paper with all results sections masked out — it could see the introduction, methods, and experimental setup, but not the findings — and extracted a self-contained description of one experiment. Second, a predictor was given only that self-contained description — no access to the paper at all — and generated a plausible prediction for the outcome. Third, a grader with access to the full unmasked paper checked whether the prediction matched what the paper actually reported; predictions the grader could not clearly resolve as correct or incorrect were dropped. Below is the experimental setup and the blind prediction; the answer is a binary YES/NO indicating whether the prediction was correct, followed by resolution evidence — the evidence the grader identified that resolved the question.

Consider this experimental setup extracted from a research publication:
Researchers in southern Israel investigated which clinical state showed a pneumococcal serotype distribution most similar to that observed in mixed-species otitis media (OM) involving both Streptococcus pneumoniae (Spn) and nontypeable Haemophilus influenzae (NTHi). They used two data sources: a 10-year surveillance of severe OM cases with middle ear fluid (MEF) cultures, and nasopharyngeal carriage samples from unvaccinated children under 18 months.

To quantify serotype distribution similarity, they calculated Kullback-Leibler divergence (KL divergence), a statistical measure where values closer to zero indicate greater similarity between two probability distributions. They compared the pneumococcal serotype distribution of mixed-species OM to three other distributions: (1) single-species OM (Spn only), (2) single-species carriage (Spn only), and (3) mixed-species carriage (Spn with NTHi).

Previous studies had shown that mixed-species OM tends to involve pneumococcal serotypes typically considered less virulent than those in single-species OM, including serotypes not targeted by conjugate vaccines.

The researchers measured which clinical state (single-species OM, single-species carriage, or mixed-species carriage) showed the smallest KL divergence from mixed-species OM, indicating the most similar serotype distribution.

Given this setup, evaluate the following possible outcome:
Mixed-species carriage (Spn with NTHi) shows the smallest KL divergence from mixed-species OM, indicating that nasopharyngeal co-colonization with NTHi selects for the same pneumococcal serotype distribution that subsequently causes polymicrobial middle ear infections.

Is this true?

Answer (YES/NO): NO